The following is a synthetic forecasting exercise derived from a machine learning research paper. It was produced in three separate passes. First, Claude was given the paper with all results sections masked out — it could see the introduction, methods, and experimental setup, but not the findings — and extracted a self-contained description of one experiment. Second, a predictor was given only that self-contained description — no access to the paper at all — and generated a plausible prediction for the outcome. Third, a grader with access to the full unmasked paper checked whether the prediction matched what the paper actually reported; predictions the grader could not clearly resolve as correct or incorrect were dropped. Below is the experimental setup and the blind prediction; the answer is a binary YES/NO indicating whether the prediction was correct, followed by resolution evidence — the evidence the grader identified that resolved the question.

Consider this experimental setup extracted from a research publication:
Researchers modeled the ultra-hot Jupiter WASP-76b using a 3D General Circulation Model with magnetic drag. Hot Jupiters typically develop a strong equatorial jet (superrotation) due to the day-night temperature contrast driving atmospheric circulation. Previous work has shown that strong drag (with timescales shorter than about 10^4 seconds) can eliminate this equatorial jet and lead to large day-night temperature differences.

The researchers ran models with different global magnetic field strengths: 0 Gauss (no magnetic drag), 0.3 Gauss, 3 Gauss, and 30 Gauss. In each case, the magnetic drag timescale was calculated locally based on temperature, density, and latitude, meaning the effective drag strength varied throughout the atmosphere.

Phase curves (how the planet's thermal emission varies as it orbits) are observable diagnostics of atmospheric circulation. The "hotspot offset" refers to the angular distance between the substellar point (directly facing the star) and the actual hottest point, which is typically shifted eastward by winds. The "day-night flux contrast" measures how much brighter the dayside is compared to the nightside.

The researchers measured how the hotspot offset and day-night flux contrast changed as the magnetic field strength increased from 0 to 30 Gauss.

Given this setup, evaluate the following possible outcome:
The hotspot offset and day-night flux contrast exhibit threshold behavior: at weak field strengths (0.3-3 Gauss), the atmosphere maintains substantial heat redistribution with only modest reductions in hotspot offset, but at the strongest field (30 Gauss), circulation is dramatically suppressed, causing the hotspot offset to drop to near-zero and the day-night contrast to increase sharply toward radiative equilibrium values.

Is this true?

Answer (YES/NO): NO